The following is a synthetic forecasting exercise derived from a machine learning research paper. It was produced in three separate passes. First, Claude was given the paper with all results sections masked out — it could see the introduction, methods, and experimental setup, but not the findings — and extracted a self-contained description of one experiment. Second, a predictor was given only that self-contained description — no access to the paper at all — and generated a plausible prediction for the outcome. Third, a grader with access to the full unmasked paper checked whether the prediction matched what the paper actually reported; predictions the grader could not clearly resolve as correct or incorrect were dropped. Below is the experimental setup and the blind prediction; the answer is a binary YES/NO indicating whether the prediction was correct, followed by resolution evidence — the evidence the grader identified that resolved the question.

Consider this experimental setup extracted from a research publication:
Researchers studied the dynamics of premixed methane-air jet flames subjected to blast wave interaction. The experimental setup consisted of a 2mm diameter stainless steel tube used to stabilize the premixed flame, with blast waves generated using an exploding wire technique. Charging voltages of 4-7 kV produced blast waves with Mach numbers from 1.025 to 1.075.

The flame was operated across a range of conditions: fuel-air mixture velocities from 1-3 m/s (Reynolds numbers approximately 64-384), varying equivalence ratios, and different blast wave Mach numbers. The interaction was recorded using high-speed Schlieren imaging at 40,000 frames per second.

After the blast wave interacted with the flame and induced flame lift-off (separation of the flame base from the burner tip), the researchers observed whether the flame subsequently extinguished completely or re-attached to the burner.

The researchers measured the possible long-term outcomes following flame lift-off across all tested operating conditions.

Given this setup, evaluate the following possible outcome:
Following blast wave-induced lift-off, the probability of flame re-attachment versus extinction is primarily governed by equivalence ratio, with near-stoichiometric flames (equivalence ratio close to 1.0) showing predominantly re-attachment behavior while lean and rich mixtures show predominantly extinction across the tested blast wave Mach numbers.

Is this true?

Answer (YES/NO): NO